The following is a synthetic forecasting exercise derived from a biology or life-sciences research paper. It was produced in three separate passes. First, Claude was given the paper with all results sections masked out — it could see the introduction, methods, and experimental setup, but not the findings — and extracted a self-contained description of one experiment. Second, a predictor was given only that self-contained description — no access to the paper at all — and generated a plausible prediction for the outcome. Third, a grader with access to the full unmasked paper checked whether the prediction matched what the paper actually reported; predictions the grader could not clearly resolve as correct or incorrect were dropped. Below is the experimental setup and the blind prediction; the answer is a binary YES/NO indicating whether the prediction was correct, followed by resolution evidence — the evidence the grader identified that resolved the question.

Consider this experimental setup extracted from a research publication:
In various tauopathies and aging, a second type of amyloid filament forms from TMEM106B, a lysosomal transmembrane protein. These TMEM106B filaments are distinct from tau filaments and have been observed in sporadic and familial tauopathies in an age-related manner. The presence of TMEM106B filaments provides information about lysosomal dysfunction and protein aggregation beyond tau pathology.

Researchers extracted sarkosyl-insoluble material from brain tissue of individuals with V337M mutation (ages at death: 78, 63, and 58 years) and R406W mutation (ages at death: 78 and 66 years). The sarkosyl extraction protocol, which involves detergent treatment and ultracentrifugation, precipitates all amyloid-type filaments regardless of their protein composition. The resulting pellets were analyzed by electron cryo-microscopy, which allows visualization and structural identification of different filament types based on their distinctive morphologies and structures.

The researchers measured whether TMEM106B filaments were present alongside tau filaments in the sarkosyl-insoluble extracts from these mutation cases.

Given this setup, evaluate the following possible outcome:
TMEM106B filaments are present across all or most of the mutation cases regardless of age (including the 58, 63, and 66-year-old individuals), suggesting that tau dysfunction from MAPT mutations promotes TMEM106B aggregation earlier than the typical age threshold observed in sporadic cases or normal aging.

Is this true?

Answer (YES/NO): NO